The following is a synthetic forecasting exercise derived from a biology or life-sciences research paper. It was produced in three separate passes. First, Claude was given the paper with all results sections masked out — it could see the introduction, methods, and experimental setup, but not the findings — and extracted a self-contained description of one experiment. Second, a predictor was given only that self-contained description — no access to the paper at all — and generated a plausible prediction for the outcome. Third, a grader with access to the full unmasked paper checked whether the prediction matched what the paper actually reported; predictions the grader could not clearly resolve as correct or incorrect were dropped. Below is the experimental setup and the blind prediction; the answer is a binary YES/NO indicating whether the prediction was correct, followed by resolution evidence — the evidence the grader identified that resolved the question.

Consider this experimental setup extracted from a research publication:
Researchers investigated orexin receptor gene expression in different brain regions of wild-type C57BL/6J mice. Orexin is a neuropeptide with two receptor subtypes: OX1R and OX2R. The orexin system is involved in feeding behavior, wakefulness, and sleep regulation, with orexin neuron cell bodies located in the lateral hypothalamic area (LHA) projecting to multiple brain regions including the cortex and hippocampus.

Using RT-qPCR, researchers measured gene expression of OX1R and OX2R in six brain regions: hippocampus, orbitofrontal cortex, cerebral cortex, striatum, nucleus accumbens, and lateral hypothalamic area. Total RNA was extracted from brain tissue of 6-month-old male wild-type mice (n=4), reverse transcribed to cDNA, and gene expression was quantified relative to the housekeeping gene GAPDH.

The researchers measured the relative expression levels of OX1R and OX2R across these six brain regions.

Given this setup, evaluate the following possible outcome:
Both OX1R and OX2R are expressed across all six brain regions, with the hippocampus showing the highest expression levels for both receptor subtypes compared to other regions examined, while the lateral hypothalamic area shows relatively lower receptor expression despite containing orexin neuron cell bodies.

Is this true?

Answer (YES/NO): NO